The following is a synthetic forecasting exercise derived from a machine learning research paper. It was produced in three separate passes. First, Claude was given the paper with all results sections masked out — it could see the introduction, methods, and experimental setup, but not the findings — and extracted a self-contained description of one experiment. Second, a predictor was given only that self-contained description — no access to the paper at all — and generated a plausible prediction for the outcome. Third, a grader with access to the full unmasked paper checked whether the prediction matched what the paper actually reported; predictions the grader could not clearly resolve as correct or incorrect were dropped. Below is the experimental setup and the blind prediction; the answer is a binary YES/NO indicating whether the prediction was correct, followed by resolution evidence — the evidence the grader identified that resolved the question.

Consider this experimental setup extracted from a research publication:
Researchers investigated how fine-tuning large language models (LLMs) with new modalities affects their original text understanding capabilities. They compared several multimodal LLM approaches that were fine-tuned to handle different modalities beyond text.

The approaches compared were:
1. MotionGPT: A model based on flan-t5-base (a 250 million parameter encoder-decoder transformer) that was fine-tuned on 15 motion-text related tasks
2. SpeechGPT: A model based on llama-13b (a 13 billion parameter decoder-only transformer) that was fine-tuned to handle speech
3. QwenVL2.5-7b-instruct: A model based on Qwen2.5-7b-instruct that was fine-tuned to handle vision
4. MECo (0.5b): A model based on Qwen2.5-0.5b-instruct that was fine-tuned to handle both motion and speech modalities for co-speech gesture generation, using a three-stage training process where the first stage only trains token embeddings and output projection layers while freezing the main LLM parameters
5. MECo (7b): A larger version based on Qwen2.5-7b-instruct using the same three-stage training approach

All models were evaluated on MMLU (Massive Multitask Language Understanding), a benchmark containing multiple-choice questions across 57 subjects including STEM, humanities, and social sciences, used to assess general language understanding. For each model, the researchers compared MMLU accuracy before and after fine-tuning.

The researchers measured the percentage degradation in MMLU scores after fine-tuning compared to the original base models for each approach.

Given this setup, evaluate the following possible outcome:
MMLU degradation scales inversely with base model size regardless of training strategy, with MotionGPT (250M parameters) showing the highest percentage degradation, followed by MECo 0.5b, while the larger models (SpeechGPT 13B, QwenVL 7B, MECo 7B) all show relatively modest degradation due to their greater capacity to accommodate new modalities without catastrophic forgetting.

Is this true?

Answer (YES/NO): NO